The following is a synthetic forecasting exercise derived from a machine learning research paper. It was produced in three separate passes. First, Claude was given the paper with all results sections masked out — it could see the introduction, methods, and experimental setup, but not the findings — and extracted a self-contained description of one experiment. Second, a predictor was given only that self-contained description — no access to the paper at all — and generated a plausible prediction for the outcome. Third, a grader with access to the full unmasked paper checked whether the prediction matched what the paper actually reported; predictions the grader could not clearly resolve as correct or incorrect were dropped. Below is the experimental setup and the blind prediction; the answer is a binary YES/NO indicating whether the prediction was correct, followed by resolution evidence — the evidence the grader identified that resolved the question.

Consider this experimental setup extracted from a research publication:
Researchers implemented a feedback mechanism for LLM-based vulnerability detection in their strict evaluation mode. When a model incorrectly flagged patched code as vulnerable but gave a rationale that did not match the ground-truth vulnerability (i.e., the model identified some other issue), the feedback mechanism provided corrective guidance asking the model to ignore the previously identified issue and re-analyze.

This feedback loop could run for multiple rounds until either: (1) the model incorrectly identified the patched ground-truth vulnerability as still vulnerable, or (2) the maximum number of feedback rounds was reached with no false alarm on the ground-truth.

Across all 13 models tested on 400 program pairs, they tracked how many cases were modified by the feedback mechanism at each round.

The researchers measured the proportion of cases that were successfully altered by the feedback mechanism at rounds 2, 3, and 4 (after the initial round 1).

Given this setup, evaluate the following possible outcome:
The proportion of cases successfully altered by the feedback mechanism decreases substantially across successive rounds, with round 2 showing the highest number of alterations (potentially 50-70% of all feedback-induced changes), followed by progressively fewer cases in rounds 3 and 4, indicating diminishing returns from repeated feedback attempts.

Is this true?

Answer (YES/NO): NO